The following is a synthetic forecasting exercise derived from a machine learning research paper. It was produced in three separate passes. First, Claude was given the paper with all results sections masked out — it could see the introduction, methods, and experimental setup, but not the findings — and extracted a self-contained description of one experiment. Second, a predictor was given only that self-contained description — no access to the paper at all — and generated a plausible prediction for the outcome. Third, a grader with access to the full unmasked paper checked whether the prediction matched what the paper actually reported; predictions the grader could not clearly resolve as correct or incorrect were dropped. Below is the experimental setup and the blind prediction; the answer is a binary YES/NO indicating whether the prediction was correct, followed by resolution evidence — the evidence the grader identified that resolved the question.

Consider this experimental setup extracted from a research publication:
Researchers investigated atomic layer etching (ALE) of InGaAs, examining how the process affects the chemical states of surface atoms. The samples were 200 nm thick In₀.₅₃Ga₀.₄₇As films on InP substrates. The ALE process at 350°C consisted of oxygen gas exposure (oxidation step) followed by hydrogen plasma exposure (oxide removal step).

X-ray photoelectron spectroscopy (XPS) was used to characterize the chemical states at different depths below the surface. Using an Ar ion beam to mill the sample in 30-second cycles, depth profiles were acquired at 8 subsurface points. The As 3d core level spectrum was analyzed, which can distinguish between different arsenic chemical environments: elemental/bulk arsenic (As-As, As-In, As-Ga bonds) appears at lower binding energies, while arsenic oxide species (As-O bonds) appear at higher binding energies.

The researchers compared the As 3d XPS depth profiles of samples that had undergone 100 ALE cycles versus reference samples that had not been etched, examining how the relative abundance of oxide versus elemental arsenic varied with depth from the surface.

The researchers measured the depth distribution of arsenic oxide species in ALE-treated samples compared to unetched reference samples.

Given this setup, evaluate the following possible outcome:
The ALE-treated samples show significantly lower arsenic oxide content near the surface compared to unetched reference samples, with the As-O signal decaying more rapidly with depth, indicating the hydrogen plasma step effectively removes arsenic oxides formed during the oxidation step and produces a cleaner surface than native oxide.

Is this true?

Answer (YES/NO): YES